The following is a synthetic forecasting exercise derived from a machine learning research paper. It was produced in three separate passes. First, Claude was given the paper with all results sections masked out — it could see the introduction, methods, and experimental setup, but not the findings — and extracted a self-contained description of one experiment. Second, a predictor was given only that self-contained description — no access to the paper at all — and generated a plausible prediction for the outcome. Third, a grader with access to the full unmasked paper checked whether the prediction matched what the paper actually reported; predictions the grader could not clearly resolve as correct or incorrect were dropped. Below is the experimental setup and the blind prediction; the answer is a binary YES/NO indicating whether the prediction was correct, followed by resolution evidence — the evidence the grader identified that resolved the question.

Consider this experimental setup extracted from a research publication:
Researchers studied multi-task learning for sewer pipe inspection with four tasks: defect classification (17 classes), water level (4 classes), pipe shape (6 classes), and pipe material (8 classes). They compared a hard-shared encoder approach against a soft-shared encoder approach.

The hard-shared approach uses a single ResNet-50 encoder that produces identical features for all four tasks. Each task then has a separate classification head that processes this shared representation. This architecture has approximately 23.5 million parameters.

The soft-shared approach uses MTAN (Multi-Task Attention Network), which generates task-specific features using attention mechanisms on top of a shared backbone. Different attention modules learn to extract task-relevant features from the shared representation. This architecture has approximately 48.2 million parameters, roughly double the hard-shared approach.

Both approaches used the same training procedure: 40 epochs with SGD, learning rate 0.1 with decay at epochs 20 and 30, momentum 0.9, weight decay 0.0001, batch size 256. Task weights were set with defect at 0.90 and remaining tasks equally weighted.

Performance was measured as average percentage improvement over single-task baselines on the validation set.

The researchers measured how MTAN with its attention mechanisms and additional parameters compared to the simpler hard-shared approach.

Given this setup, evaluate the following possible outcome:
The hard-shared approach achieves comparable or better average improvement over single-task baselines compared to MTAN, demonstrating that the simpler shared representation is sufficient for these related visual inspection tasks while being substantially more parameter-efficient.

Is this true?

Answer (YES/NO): YES